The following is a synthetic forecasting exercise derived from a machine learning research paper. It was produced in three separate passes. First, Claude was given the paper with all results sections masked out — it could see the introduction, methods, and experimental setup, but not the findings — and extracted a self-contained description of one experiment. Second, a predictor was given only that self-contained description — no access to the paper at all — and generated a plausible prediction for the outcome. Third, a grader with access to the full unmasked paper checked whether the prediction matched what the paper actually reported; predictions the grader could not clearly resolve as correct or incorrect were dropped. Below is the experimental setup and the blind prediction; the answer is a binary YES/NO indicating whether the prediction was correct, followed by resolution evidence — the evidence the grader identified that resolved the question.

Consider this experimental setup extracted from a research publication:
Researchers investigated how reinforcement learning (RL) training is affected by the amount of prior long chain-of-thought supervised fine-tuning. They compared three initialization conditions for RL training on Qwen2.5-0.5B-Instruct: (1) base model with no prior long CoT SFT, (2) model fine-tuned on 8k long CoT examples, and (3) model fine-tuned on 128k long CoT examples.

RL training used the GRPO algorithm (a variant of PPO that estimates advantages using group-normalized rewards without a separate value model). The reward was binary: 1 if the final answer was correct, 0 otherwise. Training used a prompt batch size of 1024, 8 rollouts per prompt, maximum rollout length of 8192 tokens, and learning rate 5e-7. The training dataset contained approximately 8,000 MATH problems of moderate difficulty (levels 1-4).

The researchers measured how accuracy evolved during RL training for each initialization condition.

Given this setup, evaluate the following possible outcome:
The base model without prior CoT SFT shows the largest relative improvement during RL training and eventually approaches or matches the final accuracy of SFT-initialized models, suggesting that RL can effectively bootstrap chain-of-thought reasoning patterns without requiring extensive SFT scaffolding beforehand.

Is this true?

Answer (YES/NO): NO